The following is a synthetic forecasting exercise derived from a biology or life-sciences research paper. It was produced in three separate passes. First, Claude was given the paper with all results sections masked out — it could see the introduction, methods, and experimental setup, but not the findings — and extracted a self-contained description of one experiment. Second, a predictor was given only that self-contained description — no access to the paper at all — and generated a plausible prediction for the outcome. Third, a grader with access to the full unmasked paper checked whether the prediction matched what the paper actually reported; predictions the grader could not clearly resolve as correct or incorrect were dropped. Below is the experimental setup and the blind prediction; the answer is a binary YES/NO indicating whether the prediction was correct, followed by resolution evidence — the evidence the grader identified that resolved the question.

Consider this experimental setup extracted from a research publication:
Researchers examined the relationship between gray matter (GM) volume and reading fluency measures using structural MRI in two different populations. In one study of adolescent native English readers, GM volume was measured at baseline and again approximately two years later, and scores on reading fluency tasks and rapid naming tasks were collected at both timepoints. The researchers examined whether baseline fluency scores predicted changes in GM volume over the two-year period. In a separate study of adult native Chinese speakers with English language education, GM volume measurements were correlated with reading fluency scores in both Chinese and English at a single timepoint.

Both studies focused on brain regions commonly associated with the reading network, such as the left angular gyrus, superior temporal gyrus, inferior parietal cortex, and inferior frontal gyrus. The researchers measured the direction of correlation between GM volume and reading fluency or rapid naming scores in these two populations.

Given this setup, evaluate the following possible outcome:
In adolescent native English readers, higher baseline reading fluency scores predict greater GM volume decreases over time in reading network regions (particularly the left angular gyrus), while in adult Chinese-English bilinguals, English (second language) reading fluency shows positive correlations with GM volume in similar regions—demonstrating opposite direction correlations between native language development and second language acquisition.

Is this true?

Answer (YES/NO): NO